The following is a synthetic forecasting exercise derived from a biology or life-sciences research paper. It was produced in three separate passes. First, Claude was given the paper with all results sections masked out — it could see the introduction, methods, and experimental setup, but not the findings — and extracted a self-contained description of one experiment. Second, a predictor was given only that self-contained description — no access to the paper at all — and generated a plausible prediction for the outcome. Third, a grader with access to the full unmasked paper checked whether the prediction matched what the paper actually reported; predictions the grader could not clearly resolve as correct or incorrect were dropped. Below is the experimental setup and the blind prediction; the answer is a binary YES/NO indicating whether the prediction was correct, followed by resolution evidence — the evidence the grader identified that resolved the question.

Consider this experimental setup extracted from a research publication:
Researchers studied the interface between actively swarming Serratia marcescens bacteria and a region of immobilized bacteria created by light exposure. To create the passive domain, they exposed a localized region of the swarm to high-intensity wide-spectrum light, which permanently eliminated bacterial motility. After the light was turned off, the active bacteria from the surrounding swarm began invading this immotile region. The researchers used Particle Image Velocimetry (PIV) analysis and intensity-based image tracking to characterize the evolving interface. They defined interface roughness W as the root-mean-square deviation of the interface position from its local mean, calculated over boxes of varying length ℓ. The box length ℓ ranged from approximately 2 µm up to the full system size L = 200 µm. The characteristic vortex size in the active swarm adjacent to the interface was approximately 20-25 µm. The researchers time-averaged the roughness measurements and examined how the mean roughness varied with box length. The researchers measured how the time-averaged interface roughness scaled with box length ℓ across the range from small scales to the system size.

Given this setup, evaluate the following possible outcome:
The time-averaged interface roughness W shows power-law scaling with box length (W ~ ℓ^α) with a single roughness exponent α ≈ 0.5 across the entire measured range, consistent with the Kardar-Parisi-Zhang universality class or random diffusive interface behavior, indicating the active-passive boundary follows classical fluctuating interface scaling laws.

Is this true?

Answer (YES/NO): NO